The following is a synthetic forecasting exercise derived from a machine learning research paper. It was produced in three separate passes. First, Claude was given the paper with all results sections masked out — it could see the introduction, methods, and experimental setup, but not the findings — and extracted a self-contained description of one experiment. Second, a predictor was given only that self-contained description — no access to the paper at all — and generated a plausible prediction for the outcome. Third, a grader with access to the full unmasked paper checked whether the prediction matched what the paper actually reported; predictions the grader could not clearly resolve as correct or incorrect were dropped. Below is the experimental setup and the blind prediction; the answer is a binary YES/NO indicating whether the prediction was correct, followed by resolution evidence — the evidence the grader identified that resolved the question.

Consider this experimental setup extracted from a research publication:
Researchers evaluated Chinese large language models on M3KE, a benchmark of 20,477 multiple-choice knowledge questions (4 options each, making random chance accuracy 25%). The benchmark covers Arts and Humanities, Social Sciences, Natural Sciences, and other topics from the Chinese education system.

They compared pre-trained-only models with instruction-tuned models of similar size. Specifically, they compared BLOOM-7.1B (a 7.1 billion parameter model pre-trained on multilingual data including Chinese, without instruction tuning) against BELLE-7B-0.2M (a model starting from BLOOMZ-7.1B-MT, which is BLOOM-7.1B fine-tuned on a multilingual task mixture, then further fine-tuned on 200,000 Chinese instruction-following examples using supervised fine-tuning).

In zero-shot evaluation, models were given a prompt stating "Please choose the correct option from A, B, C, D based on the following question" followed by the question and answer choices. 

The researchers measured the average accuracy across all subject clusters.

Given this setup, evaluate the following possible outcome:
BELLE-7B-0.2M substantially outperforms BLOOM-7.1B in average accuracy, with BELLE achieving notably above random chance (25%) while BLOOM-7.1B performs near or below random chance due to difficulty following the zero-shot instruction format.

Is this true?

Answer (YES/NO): NO